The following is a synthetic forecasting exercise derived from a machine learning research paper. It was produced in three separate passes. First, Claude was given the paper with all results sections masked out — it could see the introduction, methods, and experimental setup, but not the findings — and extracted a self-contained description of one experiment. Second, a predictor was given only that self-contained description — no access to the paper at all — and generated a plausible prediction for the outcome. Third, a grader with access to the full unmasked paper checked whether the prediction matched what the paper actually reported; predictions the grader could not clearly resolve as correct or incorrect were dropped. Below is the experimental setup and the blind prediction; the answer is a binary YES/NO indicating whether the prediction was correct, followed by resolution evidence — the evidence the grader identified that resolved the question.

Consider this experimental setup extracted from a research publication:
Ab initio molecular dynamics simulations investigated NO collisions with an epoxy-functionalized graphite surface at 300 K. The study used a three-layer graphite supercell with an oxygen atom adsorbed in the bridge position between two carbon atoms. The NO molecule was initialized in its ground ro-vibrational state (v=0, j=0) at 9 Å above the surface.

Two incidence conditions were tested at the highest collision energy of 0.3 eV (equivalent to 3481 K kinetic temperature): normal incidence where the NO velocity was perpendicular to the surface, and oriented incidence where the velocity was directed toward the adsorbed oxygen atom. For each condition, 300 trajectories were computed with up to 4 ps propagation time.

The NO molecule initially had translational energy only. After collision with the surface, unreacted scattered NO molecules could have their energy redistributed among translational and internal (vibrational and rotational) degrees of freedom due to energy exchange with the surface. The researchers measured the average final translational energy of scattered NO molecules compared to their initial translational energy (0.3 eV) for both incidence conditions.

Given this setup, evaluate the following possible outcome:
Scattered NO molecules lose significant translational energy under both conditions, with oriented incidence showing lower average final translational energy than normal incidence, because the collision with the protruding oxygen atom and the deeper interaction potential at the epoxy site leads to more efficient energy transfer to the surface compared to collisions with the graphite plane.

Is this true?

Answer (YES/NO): NO